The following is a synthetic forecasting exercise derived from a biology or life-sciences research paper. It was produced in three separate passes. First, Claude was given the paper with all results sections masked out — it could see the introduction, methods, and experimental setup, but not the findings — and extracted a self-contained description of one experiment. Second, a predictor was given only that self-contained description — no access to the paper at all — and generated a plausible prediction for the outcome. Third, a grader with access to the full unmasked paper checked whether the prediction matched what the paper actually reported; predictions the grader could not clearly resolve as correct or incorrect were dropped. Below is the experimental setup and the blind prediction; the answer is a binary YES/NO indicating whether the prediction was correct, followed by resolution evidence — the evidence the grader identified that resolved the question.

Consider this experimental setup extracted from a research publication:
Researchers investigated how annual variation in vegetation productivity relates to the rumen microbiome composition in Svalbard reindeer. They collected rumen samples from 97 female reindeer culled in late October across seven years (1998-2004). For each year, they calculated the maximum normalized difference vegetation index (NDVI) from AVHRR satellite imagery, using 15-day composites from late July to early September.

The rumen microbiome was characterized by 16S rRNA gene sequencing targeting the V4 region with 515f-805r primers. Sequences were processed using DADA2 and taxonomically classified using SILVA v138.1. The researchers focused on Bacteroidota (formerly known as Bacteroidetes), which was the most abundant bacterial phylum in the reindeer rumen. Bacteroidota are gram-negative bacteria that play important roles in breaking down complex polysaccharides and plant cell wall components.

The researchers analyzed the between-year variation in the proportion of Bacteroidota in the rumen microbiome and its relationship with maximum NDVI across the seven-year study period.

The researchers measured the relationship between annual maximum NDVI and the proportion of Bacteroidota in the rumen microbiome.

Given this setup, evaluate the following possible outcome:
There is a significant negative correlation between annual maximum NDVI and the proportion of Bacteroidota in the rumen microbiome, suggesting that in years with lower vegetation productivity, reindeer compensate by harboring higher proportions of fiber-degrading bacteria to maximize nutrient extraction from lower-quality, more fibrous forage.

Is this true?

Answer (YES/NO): NO